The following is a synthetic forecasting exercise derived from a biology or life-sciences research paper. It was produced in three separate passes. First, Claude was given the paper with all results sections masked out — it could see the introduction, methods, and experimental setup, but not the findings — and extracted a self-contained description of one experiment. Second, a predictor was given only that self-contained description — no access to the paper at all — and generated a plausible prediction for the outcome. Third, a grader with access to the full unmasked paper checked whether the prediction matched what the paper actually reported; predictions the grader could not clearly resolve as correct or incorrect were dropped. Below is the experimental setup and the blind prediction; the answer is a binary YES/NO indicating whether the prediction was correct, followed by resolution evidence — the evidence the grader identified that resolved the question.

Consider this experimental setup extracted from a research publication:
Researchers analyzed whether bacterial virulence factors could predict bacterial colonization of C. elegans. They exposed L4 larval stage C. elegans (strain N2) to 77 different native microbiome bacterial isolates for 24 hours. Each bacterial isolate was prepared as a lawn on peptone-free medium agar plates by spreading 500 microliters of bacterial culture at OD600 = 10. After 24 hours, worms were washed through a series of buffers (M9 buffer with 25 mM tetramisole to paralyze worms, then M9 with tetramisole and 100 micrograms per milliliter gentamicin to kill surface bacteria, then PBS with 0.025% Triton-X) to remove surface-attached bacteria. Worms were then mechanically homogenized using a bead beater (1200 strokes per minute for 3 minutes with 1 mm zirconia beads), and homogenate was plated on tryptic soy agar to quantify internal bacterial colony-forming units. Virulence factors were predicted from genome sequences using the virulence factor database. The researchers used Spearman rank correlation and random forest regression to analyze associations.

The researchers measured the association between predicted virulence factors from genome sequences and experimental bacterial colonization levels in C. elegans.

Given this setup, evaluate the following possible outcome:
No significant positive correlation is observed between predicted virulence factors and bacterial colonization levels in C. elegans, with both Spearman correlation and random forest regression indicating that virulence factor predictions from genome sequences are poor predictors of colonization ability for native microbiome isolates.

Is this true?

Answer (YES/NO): YES